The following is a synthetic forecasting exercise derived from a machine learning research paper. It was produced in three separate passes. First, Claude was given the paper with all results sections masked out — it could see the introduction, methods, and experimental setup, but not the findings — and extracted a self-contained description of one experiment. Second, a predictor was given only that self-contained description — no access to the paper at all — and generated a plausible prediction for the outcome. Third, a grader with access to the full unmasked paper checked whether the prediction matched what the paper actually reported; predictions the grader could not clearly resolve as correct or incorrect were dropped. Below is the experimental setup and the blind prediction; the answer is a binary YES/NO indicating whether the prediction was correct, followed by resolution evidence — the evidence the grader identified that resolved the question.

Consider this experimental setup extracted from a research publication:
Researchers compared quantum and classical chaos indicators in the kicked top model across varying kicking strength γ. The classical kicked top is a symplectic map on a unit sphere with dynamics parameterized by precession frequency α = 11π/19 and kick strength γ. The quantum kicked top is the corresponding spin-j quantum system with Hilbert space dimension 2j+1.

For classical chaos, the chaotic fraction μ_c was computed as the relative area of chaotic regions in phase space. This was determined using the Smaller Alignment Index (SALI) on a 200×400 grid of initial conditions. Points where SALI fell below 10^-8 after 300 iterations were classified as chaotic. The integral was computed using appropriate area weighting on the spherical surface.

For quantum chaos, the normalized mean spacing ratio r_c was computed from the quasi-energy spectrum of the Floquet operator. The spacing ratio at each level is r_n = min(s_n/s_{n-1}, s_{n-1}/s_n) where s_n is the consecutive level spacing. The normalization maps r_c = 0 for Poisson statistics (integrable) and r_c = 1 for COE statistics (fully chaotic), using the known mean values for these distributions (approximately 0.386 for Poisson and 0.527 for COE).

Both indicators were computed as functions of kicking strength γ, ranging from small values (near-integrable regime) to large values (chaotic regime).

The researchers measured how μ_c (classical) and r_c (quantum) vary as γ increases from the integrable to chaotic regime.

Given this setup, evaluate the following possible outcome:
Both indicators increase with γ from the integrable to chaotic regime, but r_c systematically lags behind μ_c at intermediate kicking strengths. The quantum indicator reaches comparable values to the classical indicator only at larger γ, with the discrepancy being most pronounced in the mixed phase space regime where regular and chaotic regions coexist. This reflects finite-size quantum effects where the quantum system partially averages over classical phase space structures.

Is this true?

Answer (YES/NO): NO